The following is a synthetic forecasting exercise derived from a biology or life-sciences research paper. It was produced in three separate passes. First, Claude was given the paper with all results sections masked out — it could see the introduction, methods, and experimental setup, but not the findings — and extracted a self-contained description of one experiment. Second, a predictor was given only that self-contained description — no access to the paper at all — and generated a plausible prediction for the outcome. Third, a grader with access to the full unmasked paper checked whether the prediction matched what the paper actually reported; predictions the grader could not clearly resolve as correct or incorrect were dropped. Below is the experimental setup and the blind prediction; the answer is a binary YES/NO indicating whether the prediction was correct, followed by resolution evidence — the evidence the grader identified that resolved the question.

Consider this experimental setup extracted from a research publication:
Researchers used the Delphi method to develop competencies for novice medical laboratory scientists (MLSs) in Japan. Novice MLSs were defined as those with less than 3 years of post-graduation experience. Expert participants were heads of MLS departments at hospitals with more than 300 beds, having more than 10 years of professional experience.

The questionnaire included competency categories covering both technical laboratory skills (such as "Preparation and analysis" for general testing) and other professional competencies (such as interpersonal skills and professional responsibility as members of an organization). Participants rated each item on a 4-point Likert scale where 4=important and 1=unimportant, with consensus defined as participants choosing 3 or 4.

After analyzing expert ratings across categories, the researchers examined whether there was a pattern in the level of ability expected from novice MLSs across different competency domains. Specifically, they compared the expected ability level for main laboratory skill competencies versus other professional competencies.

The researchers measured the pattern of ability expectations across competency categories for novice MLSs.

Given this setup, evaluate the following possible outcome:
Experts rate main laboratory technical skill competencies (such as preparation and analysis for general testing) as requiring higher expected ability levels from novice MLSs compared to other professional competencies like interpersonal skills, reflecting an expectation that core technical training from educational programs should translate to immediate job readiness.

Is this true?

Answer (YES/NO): YES